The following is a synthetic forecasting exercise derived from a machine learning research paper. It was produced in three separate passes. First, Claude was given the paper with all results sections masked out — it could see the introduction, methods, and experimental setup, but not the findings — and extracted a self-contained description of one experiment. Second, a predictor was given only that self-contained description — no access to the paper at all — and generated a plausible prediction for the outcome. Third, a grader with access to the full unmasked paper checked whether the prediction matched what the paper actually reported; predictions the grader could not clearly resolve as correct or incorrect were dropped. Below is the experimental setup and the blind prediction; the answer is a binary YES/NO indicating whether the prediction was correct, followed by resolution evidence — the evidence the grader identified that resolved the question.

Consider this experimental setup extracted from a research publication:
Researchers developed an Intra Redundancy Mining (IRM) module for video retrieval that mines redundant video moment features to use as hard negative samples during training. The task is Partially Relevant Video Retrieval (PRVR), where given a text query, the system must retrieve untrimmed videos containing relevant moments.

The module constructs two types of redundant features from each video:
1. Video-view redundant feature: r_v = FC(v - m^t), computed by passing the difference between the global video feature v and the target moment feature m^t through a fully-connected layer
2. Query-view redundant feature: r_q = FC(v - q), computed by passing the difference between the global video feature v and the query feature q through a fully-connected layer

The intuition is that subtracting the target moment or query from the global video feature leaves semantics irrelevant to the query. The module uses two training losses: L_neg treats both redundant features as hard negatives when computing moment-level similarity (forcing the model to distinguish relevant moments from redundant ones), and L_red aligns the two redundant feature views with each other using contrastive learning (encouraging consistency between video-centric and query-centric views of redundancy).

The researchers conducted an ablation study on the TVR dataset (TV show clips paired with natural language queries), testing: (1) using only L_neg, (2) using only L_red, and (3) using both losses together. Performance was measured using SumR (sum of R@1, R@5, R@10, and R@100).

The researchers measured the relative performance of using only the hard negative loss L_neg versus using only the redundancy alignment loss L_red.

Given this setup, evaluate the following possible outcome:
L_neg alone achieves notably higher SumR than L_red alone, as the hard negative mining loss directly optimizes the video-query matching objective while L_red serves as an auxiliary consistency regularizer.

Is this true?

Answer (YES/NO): NO